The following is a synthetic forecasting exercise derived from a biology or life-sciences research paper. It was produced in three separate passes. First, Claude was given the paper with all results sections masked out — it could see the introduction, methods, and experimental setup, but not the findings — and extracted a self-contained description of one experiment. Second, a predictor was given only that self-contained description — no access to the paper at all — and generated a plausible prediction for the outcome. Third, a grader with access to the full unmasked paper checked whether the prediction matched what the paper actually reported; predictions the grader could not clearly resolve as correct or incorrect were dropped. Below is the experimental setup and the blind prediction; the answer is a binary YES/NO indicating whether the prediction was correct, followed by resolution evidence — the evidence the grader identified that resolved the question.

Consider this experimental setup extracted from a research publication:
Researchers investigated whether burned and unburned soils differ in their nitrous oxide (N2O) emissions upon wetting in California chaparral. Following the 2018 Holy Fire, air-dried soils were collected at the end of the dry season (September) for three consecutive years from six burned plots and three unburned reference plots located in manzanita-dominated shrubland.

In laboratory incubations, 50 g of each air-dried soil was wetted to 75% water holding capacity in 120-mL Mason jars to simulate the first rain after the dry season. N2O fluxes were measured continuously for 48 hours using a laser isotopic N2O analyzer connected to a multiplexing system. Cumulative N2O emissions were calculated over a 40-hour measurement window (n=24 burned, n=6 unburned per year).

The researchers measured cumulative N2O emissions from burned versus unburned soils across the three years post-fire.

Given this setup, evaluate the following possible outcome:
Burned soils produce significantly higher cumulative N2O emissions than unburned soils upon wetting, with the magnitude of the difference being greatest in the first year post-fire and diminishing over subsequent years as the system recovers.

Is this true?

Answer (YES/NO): NO